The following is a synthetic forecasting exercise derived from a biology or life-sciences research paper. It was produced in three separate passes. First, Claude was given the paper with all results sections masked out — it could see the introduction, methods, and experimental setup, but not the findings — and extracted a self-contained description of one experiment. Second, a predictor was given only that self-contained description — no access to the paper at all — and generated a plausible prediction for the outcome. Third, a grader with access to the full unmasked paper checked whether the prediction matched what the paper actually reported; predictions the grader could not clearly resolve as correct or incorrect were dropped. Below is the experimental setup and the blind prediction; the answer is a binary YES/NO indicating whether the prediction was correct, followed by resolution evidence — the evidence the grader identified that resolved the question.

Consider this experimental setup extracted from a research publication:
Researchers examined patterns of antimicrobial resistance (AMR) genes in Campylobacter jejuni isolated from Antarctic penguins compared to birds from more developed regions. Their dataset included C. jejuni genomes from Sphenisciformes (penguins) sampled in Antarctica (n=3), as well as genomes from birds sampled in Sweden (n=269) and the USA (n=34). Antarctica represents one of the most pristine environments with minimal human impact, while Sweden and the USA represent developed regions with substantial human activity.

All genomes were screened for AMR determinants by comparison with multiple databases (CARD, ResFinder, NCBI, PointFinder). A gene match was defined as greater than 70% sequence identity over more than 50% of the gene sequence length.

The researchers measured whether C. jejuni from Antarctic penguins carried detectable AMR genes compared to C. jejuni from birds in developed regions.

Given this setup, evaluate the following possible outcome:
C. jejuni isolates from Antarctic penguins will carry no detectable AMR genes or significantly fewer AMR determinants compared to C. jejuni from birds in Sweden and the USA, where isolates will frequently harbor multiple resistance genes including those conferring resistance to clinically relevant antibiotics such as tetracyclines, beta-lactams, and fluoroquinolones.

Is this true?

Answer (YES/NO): NO